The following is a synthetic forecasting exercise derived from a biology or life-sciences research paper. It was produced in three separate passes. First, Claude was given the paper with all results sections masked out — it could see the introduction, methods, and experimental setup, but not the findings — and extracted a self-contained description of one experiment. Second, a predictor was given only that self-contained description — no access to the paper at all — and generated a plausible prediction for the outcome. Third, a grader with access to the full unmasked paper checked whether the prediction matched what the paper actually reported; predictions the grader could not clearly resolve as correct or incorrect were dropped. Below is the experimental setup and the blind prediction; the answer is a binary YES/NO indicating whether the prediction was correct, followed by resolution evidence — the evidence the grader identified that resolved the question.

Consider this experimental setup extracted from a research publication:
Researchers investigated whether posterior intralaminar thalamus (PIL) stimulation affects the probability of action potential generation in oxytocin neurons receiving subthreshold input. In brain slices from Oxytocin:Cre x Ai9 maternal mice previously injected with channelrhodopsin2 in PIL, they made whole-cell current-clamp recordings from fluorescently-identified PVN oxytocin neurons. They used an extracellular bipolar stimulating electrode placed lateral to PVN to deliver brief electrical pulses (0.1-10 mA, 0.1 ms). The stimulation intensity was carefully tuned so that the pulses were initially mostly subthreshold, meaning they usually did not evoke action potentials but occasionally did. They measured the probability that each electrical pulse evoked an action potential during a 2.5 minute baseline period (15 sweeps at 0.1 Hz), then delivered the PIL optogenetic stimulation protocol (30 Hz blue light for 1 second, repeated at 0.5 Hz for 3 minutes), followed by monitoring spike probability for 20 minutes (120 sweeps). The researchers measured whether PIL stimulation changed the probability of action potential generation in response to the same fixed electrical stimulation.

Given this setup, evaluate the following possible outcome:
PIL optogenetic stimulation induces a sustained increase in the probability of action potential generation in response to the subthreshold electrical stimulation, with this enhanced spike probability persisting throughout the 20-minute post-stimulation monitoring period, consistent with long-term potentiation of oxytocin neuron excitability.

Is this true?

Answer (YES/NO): NO